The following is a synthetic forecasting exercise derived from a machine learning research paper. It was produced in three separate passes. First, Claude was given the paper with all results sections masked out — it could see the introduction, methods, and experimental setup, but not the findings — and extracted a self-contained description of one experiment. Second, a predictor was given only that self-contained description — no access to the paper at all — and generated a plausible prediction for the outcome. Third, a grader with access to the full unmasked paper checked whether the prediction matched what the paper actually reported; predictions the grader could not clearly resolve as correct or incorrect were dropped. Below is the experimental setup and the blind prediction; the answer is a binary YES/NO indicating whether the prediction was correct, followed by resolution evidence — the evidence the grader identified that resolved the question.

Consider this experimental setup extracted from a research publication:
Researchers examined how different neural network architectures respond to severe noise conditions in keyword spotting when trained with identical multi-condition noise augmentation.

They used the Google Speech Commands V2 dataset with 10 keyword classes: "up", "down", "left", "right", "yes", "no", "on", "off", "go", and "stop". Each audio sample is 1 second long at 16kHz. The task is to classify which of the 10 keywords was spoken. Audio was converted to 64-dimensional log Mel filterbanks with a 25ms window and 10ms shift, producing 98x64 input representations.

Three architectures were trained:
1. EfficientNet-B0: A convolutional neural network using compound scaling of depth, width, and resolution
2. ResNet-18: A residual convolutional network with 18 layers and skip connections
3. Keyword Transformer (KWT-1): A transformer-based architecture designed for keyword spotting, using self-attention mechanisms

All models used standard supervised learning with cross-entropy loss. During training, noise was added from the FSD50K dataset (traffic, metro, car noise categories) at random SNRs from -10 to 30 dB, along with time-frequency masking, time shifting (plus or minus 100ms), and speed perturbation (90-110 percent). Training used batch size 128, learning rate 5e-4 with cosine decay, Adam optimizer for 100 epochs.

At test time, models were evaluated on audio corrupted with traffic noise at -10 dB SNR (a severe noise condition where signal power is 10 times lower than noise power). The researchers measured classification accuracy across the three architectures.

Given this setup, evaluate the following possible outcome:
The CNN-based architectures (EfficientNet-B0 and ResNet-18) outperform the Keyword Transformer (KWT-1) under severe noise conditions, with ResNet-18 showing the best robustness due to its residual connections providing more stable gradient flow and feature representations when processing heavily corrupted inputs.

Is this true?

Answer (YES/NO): NO